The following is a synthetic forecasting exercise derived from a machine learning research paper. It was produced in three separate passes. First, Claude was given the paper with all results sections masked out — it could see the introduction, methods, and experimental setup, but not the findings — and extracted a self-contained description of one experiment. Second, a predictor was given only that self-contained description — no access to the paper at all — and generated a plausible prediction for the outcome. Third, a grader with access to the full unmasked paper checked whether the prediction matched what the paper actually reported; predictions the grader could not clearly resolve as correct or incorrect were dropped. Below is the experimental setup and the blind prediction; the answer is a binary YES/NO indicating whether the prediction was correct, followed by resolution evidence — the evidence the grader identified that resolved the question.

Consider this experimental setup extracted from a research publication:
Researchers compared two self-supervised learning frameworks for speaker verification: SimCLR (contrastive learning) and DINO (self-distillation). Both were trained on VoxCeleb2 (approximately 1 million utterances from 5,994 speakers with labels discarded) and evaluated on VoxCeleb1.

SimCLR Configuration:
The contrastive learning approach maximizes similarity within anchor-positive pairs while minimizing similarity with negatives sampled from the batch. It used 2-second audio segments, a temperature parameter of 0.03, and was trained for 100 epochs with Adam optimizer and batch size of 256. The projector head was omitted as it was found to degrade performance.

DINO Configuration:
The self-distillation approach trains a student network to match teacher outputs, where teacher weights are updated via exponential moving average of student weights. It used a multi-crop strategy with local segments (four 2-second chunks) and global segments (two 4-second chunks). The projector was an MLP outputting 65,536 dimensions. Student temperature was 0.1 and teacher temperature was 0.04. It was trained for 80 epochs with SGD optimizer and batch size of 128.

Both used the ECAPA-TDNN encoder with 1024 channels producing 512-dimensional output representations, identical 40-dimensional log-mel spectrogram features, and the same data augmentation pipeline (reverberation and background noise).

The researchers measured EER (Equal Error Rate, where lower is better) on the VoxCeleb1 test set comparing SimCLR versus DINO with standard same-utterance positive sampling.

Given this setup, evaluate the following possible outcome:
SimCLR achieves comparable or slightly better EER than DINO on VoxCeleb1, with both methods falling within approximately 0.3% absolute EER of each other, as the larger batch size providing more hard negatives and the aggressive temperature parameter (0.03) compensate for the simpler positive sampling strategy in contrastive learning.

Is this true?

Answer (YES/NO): NO